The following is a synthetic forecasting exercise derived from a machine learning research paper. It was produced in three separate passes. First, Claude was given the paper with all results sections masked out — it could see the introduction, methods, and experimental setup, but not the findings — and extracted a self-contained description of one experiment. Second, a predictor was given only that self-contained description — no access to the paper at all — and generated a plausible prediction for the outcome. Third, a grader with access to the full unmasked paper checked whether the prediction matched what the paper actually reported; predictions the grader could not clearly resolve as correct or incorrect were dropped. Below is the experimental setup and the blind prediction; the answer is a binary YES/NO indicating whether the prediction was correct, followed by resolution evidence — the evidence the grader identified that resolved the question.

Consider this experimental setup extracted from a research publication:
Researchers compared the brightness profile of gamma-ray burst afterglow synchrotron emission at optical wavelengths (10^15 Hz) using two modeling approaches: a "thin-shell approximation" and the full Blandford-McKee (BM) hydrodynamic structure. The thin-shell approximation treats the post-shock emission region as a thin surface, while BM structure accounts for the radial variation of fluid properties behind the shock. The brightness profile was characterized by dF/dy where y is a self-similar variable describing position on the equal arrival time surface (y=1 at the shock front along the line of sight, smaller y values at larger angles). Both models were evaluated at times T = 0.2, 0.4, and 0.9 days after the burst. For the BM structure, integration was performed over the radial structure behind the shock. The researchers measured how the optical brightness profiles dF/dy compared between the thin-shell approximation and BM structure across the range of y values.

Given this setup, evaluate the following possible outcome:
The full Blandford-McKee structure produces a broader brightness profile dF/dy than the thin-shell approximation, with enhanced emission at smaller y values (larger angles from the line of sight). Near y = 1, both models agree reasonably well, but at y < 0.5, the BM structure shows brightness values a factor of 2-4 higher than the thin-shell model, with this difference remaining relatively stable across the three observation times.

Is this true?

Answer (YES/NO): NO